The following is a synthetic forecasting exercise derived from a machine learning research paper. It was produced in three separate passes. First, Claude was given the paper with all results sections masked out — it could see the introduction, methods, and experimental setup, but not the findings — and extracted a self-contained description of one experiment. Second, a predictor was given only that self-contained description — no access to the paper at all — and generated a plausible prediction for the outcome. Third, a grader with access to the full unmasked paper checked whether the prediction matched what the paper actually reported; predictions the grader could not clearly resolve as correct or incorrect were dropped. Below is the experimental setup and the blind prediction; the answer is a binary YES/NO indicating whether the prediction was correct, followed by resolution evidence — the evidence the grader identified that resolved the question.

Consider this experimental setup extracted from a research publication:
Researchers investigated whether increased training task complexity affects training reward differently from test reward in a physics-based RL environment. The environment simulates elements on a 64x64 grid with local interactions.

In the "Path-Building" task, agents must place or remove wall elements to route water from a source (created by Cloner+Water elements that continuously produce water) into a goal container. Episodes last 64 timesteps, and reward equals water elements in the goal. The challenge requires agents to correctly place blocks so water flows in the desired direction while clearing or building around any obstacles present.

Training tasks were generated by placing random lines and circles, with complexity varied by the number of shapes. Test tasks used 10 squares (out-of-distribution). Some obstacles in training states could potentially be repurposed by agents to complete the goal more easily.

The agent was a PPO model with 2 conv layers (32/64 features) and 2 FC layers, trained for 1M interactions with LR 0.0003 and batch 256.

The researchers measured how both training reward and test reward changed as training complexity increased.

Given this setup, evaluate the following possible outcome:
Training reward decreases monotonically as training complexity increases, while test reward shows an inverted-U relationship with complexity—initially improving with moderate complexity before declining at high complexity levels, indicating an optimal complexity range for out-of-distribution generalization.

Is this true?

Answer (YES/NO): NO